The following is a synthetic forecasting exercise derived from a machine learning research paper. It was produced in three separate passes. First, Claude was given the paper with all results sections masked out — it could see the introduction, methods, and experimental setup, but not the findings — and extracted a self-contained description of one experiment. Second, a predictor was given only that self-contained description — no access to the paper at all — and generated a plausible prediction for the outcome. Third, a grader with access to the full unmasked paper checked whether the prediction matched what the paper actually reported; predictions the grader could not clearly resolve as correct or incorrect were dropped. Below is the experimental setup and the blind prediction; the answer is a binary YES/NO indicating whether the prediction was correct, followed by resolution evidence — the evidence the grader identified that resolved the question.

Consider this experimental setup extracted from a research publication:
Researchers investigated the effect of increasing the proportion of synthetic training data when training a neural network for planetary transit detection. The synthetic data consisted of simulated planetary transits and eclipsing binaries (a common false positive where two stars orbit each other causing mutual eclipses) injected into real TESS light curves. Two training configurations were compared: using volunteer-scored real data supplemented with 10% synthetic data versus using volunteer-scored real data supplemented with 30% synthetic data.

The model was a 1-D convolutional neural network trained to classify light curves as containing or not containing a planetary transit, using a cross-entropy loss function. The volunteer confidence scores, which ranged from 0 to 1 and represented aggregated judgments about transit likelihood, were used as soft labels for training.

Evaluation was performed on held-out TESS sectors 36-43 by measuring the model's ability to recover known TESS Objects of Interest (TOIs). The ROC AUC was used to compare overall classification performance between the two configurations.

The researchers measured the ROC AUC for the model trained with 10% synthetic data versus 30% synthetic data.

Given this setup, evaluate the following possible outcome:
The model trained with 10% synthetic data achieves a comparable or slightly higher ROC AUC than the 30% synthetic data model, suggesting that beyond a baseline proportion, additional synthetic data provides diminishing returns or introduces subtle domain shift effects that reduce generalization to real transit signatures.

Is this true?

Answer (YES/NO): NO